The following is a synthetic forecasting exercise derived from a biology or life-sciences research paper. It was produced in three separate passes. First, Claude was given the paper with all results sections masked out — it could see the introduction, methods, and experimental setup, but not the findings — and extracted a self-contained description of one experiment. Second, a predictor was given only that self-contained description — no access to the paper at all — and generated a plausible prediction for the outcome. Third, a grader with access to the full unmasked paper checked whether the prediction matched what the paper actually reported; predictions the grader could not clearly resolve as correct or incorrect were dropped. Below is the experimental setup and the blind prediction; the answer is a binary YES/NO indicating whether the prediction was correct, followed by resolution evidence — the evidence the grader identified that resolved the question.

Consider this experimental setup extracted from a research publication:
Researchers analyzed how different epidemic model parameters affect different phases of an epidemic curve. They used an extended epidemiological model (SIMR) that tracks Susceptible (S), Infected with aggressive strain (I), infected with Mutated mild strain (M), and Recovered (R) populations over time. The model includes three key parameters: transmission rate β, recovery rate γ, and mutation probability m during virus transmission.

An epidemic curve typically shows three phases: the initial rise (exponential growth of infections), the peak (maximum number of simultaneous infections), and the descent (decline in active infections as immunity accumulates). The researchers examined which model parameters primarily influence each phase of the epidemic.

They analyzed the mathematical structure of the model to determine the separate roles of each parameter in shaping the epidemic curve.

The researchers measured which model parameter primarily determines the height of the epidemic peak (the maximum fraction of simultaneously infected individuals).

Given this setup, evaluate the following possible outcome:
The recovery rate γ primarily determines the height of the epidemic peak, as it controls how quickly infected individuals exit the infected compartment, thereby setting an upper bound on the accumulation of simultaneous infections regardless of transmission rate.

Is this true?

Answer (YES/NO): NO